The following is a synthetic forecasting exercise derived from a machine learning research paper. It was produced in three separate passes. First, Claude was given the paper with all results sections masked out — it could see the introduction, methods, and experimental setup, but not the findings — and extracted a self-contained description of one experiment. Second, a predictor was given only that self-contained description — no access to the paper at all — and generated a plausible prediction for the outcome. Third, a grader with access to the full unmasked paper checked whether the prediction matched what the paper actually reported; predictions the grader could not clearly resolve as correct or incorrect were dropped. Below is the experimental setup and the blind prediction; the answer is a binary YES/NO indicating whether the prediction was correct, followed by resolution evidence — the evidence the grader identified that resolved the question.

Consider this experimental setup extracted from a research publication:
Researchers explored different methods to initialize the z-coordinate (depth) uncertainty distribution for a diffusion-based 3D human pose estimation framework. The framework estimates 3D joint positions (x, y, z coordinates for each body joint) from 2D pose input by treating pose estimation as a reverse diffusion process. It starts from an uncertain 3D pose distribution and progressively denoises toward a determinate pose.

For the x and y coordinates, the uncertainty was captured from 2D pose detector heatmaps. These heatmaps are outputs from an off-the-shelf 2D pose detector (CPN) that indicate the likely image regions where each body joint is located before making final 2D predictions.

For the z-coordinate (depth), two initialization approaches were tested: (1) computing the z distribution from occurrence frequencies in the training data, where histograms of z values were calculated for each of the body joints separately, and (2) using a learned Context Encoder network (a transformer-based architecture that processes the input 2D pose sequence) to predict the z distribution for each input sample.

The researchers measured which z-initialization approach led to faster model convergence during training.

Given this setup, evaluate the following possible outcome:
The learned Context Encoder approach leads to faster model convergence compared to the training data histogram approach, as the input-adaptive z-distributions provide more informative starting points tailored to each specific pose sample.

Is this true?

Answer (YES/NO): YES